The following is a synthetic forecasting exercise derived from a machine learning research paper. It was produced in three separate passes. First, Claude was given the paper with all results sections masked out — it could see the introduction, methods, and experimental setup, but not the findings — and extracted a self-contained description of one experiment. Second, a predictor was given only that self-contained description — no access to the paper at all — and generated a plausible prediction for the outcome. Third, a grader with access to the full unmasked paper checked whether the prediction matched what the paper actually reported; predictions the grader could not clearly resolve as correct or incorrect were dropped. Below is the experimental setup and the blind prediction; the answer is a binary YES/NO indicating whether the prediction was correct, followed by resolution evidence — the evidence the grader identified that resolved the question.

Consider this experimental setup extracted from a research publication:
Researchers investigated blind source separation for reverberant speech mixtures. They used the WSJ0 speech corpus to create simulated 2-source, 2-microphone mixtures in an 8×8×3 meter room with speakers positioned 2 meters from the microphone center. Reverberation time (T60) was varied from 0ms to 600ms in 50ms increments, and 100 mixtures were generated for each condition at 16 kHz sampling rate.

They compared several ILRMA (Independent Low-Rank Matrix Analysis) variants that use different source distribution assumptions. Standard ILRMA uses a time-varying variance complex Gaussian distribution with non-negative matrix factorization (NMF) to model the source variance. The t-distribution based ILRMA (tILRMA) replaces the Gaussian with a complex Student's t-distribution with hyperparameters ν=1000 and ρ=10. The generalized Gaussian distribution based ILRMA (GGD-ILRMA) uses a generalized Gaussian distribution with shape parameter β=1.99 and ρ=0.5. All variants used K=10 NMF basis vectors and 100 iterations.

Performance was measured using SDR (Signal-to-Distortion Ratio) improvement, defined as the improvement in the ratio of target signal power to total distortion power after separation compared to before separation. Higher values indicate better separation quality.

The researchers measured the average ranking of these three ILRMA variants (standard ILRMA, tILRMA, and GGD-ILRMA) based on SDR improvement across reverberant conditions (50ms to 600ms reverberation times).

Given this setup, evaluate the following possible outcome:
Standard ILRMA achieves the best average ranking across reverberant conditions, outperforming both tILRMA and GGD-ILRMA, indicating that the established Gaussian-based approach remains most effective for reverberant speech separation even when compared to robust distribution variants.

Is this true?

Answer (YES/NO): YES